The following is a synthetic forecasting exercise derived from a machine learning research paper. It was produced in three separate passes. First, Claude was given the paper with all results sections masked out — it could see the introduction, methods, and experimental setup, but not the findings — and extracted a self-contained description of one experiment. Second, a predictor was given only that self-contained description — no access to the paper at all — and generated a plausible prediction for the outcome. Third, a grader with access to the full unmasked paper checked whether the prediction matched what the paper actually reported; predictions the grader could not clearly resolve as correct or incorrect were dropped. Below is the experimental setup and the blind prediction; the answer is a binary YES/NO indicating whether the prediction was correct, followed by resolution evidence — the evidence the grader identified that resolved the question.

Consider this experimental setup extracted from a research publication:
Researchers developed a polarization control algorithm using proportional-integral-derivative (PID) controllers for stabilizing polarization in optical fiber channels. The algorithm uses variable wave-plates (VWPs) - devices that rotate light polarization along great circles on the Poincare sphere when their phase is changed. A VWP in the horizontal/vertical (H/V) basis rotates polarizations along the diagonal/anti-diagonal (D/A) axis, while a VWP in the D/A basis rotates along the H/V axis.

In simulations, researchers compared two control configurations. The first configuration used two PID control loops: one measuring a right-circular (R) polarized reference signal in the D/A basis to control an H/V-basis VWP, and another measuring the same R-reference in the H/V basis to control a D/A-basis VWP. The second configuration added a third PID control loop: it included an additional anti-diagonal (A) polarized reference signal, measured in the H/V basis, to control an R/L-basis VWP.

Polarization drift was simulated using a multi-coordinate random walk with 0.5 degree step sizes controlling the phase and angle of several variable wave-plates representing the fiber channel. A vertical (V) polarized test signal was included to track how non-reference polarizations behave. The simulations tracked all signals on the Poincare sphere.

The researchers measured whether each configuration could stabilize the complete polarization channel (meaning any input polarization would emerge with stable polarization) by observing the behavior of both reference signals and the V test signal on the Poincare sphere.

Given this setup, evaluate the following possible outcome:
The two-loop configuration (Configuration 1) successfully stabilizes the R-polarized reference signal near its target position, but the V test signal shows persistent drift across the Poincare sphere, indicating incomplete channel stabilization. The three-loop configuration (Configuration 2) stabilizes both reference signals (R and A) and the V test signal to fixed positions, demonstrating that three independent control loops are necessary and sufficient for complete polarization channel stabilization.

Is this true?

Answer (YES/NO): NO